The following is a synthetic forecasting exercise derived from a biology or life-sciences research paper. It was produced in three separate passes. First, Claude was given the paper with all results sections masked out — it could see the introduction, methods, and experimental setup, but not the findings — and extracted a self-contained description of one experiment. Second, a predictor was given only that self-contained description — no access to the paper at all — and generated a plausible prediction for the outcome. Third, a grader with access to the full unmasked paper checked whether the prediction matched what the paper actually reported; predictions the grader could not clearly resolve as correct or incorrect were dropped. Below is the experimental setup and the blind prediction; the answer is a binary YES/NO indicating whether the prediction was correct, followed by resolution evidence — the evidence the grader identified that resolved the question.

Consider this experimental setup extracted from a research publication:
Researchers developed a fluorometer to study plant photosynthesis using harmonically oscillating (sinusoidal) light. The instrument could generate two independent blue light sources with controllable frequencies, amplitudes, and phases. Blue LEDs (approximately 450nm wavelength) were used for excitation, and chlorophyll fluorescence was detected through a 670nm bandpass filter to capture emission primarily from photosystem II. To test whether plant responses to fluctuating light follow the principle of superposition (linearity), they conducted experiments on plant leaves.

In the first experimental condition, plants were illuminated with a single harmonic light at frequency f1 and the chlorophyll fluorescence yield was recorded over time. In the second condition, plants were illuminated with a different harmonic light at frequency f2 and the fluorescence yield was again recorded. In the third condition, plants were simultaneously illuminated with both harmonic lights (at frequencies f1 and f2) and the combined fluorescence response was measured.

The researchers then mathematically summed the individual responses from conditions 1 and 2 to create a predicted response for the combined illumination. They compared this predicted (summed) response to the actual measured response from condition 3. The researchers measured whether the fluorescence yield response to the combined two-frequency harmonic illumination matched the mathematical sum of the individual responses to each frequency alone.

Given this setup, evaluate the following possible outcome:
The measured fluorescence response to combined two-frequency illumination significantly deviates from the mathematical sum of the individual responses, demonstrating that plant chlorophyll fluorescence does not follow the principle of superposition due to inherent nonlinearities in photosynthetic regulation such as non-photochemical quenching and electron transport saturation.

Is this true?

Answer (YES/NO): YES